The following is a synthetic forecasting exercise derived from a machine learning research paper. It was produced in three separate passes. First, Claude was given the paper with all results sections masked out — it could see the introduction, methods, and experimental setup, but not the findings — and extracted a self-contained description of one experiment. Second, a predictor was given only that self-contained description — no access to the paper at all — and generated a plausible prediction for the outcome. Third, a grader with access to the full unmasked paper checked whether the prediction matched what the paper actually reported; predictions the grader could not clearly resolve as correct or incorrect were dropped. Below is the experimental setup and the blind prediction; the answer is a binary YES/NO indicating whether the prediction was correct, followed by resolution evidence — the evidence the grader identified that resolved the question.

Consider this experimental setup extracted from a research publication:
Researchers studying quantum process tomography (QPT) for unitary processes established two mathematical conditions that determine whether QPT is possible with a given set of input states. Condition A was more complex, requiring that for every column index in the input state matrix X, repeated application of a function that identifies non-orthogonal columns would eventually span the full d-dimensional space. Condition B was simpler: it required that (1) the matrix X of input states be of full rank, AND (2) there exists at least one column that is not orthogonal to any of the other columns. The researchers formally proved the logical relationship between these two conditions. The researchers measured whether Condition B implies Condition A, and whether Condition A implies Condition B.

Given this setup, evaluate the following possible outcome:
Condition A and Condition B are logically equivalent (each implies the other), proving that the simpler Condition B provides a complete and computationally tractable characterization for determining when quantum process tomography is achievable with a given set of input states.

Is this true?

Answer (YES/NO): NO